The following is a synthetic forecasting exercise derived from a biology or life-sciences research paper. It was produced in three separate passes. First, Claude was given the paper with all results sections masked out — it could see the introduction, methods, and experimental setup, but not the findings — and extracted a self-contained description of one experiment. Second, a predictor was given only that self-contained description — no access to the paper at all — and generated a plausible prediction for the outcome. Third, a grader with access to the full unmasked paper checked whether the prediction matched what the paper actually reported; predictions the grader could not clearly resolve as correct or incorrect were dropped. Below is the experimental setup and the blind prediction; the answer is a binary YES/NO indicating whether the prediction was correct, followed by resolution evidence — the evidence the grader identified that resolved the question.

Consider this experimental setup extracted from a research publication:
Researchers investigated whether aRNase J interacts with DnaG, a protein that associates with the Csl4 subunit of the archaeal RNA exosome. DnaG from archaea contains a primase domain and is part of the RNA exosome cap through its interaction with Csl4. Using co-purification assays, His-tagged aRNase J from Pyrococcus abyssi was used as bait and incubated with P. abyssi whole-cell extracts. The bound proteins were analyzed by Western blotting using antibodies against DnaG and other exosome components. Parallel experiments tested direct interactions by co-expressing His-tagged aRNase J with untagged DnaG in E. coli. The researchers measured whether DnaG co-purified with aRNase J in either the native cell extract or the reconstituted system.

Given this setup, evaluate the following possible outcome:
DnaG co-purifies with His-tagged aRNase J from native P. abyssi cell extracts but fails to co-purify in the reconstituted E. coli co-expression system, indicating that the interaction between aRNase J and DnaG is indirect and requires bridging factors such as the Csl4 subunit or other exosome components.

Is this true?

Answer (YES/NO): YES